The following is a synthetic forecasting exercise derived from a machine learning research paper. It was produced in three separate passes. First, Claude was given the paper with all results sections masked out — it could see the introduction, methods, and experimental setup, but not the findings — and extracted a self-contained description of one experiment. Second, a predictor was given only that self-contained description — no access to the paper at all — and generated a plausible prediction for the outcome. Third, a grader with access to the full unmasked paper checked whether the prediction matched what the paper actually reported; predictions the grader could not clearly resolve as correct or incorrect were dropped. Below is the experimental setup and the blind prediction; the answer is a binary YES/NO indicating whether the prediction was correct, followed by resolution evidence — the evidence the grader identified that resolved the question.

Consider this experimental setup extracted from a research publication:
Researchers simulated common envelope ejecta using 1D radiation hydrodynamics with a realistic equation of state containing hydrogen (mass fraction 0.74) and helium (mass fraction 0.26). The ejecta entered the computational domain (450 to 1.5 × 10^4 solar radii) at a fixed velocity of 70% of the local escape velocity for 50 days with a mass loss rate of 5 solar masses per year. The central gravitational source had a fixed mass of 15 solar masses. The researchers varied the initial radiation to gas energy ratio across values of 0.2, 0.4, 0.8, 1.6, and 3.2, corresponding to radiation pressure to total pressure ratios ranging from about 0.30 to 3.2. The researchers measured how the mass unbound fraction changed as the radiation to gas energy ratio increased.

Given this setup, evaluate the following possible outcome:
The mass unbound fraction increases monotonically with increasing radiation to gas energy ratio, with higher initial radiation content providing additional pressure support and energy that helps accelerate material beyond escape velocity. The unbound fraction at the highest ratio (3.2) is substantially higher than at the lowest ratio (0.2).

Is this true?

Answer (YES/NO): YES